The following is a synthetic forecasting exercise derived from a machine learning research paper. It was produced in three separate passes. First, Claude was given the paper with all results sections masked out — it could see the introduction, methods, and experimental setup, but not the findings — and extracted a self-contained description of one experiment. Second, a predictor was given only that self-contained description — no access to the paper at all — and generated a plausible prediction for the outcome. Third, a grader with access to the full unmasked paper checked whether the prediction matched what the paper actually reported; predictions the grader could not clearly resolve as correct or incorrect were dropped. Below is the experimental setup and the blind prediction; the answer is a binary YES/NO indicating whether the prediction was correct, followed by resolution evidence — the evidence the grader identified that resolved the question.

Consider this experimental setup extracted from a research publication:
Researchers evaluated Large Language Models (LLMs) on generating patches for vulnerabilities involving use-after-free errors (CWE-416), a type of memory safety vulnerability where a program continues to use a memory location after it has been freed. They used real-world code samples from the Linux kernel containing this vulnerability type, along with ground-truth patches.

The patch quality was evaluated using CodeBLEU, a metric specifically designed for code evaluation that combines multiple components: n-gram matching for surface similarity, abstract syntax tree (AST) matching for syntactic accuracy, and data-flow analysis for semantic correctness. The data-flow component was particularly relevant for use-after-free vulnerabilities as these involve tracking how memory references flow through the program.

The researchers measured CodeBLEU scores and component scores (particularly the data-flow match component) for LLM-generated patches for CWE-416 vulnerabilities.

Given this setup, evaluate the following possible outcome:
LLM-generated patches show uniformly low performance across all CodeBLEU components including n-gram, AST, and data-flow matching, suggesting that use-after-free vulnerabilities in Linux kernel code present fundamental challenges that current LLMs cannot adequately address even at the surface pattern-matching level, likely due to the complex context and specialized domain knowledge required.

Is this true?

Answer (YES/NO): NO